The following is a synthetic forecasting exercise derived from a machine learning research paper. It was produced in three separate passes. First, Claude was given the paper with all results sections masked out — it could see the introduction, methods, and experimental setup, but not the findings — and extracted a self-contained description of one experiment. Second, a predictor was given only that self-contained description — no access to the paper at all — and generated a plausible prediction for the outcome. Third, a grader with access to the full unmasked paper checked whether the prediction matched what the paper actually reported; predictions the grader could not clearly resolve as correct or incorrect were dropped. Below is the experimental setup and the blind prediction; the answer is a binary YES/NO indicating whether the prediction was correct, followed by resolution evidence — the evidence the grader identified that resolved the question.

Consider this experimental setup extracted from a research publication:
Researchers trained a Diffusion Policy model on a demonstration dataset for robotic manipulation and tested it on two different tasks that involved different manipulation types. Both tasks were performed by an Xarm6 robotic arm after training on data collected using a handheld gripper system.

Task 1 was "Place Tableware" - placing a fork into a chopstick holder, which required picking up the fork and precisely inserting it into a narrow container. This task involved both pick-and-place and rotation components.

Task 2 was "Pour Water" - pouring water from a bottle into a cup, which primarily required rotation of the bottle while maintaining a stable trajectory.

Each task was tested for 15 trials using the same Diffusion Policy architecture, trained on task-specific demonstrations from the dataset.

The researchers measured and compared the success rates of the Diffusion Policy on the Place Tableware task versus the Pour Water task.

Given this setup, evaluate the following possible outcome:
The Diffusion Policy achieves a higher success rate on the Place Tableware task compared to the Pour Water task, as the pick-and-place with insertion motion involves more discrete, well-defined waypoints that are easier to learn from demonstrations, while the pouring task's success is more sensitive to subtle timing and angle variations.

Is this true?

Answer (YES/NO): NO